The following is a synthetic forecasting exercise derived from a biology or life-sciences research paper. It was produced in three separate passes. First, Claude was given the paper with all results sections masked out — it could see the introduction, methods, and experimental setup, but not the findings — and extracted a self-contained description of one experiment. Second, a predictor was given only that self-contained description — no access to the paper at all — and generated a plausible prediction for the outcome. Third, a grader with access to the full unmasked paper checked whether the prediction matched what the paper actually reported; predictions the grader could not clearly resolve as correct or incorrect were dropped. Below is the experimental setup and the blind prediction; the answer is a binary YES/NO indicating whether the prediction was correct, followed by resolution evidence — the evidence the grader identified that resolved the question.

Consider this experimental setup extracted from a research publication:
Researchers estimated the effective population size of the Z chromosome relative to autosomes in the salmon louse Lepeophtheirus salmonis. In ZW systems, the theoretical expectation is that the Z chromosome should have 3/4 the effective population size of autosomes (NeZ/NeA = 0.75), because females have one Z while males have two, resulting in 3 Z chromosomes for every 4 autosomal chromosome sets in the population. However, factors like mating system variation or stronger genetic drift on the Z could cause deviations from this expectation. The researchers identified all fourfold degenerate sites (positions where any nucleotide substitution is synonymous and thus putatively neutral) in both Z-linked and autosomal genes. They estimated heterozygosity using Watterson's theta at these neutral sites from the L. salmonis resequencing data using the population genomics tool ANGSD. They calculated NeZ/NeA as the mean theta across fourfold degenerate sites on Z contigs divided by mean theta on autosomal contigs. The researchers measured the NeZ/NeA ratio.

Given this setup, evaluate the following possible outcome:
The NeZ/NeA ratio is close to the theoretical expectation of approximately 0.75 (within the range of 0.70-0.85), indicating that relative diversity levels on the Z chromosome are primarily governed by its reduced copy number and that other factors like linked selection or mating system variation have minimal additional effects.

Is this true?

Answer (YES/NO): NO